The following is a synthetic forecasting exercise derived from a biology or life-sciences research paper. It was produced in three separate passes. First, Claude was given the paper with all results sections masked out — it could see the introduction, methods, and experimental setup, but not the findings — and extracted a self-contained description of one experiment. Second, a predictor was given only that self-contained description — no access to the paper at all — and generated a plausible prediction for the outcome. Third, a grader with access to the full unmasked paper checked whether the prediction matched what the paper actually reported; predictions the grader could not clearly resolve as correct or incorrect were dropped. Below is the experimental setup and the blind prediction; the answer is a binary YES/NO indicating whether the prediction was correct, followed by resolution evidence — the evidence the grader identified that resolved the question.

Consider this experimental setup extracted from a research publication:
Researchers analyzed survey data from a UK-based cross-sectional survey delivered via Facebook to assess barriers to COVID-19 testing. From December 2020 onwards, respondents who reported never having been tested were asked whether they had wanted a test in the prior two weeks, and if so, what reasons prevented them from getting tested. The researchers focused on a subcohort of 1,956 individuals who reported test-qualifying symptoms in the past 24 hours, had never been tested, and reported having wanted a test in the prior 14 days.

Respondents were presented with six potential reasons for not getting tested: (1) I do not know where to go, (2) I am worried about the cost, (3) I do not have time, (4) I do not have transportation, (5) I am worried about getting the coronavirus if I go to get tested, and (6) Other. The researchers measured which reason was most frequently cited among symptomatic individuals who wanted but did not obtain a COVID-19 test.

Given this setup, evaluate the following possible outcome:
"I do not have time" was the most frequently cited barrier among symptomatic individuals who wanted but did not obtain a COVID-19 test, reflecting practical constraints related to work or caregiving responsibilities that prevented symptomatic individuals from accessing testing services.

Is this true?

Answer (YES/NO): NO